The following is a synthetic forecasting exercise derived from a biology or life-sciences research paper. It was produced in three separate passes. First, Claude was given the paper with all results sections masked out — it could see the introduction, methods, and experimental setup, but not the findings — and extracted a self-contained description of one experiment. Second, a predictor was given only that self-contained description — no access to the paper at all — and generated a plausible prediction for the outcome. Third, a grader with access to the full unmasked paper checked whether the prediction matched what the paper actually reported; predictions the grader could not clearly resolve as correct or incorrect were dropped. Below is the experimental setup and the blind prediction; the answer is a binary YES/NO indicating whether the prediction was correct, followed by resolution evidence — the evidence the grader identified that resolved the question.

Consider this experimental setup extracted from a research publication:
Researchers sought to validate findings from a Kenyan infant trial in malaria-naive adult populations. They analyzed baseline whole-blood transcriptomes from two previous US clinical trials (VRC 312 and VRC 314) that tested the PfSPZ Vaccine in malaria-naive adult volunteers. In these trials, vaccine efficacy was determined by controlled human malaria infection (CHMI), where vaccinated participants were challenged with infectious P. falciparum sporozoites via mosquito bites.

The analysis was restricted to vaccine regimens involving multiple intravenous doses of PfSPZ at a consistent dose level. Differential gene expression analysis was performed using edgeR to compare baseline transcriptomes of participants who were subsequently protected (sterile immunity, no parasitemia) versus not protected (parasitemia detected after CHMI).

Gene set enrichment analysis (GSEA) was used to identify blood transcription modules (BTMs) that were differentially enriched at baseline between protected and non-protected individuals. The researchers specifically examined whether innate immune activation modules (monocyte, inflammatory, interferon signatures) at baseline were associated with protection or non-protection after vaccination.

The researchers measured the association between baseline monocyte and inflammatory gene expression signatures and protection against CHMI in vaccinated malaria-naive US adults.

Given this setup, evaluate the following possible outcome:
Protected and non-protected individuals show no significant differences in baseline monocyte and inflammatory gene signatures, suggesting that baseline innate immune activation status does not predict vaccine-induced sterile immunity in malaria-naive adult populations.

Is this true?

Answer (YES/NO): NO